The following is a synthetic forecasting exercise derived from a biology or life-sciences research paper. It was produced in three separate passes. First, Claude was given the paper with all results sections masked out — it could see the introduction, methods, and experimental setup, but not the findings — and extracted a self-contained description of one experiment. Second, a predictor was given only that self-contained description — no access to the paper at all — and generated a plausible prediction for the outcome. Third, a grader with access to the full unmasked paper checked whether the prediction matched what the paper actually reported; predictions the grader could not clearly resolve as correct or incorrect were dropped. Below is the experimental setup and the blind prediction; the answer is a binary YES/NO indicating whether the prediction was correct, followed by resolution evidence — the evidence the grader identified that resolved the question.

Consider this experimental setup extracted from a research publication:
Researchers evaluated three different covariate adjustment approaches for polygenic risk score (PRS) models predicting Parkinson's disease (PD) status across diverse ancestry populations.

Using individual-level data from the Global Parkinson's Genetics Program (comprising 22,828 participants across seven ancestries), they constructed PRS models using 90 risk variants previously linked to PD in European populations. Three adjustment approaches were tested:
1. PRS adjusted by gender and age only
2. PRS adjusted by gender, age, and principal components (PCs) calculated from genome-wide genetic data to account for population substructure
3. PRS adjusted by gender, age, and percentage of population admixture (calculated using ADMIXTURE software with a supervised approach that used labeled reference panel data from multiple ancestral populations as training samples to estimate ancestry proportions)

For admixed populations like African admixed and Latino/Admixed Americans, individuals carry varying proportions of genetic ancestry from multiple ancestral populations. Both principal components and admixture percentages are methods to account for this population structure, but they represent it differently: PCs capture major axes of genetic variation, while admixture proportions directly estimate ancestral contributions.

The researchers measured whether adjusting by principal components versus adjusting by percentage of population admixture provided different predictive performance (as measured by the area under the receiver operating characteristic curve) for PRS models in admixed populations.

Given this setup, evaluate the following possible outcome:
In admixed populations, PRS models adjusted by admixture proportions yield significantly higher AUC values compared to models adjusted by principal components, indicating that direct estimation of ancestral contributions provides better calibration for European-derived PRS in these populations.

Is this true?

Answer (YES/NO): NO